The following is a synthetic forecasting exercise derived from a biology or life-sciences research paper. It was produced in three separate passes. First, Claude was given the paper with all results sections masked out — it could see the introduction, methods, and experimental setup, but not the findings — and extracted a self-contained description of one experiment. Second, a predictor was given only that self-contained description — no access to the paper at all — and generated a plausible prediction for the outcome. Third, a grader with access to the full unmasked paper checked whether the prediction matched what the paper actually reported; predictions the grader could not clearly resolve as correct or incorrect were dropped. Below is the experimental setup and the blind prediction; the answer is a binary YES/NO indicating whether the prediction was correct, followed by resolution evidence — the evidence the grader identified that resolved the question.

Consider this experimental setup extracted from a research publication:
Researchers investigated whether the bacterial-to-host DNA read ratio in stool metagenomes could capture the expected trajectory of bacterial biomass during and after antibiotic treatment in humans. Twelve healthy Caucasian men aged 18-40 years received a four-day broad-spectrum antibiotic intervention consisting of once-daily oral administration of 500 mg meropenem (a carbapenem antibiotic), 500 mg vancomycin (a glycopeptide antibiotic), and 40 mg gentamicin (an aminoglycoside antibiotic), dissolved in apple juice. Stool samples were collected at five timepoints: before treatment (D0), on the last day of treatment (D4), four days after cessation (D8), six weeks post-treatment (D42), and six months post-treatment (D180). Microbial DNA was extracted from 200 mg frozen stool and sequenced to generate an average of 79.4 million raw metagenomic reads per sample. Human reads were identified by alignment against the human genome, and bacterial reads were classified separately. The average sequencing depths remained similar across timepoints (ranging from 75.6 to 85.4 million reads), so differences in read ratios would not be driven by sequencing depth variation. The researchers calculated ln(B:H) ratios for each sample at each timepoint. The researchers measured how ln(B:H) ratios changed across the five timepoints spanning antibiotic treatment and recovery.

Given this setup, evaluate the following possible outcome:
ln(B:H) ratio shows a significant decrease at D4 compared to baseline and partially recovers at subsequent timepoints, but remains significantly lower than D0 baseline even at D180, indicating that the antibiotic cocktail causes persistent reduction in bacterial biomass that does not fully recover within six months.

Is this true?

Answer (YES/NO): NO